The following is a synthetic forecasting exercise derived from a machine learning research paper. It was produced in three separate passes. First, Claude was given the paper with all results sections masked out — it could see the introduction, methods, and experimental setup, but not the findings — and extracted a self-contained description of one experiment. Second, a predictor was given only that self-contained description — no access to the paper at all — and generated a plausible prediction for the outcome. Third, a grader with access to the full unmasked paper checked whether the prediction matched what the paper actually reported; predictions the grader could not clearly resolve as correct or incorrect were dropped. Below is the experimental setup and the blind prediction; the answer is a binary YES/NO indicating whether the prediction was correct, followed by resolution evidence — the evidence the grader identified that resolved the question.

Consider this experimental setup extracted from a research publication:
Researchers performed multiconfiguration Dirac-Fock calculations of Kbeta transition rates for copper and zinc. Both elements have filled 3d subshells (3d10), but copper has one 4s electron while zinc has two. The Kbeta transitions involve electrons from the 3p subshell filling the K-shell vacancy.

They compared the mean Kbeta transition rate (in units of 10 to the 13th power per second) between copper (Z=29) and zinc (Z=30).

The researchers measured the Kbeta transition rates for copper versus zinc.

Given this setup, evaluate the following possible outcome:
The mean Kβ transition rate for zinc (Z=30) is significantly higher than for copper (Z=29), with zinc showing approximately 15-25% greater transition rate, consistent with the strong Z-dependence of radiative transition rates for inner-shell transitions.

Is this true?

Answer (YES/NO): NO